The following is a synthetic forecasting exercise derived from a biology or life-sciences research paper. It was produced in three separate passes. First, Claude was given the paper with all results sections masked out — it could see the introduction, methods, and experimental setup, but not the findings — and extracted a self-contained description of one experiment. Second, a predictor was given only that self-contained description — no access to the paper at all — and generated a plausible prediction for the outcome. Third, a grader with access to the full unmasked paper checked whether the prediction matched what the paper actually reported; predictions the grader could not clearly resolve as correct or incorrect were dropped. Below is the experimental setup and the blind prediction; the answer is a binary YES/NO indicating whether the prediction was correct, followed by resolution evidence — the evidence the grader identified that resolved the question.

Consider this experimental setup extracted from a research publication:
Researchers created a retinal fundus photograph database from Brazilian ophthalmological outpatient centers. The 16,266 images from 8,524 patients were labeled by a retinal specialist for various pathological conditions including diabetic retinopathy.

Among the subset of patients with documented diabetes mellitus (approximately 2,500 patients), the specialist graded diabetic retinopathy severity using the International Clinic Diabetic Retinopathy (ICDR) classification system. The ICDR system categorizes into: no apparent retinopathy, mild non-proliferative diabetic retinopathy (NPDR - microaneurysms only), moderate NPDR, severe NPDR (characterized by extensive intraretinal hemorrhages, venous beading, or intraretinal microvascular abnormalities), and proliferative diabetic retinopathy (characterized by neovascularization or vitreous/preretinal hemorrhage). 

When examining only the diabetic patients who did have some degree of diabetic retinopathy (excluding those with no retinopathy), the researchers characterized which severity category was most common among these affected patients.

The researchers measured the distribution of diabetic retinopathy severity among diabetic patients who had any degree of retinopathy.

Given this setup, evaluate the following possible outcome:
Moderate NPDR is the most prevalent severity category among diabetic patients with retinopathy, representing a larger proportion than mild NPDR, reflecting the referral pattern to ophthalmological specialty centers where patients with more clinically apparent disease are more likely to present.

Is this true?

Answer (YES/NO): NO